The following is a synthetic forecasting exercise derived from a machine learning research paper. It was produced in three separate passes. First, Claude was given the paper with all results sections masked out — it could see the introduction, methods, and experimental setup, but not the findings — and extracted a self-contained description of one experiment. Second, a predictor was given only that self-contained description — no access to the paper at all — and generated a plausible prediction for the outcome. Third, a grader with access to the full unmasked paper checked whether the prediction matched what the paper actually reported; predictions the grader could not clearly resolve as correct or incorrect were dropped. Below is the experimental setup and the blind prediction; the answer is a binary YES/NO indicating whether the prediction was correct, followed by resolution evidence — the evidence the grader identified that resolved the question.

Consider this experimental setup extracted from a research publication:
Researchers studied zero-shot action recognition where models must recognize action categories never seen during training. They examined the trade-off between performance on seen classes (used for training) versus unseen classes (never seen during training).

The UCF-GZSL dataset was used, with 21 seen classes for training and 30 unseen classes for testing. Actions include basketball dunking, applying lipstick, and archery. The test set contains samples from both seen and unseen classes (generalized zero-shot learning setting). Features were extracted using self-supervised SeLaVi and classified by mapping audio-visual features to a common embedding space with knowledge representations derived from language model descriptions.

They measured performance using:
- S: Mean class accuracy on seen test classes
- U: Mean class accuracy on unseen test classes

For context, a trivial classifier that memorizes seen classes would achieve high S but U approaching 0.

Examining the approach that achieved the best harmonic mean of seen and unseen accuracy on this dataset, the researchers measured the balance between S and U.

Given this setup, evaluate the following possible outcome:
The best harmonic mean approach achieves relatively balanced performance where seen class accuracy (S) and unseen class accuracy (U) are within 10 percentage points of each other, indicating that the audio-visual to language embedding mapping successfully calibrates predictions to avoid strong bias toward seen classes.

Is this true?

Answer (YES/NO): NO